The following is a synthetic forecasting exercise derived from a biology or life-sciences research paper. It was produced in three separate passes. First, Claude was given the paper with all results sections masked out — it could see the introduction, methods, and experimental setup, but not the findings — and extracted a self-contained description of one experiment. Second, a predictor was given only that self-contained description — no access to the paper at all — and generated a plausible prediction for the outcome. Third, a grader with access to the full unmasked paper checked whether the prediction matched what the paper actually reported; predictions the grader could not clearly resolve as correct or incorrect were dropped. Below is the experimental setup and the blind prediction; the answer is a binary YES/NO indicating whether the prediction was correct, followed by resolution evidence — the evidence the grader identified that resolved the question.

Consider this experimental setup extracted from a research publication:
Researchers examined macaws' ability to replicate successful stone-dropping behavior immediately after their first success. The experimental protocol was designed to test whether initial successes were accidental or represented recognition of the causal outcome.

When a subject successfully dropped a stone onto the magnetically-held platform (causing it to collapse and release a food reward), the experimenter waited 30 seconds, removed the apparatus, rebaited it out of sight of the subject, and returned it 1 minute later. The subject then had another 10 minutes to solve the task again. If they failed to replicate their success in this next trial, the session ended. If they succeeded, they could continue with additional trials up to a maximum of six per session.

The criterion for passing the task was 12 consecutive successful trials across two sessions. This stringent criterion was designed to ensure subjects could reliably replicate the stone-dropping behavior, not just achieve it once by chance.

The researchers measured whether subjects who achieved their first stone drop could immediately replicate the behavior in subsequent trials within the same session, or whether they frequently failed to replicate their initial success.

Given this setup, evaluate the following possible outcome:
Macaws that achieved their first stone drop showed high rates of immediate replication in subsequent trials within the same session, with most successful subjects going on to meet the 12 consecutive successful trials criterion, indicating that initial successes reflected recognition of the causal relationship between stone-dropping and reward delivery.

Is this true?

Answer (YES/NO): YES